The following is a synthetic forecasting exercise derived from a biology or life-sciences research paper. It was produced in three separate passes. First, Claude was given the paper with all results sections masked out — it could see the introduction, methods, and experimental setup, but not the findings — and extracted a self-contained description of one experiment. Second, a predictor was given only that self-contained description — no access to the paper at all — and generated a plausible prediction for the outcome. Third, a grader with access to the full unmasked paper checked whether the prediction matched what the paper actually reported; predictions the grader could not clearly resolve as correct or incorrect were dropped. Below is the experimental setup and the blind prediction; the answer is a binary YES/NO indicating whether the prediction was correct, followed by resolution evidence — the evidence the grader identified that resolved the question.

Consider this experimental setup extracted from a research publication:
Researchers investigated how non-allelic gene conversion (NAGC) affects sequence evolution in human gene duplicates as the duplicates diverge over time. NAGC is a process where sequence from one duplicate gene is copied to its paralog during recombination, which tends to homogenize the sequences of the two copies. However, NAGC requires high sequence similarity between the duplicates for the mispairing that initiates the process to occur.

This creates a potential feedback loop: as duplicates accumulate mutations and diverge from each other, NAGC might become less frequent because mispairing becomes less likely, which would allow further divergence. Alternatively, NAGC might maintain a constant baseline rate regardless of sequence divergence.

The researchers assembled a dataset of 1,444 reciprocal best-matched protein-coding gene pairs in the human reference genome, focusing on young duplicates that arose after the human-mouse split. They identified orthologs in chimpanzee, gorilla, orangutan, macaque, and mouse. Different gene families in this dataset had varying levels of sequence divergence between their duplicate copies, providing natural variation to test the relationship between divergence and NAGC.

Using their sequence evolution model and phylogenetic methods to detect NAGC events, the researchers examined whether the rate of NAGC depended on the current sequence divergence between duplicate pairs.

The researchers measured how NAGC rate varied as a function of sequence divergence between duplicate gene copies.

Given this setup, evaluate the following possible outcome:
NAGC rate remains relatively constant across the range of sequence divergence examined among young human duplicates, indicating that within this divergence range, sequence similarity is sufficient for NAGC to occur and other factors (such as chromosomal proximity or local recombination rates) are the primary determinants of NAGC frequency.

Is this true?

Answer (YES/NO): NO